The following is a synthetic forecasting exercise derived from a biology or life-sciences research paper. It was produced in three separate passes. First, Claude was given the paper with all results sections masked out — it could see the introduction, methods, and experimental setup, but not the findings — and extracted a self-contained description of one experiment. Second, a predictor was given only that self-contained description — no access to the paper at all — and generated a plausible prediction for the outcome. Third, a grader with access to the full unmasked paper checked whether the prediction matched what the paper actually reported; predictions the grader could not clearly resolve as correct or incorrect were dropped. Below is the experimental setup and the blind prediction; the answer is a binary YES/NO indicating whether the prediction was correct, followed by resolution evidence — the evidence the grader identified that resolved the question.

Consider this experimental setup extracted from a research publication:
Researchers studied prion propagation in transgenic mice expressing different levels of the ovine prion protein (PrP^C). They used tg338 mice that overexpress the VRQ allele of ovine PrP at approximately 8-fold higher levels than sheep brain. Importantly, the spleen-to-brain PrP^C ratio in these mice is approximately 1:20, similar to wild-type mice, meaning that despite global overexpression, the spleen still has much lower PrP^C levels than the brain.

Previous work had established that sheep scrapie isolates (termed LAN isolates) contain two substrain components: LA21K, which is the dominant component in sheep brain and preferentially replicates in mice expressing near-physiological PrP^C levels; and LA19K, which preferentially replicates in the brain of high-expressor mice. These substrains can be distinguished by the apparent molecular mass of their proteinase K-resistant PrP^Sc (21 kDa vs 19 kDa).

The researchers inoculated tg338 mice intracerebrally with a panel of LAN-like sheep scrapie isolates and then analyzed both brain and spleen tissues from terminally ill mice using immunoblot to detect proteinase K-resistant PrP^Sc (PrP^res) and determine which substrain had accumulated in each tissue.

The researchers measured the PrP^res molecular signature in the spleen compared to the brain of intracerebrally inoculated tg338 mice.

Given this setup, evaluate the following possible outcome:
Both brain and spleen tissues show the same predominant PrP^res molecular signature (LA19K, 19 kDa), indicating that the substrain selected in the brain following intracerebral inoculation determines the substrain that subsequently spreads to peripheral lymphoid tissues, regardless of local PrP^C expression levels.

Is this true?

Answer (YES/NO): NO